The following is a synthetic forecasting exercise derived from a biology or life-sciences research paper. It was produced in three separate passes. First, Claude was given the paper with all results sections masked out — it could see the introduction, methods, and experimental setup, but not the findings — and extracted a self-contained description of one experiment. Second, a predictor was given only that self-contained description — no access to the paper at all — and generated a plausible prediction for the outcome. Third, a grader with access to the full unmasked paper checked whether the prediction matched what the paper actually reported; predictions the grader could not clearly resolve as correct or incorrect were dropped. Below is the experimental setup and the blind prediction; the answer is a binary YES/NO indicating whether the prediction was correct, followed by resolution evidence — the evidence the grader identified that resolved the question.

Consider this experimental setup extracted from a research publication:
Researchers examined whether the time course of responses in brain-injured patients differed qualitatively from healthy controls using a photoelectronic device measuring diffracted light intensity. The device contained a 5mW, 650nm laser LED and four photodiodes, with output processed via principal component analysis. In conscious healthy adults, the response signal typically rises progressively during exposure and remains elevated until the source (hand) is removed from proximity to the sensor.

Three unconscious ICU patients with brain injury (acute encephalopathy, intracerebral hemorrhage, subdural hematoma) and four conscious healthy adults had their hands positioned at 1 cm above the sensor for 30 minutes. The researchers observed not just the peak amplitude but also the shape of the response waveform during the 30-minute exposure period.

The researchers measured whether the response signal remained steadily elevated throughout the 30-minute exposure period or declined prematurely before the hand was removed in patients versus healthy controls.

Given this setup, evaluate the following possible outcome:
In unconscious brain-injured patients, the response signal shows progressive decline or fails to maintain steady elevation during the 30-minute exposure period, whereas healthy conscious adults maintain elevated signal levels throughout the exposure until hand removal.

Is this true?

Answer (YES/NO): YES